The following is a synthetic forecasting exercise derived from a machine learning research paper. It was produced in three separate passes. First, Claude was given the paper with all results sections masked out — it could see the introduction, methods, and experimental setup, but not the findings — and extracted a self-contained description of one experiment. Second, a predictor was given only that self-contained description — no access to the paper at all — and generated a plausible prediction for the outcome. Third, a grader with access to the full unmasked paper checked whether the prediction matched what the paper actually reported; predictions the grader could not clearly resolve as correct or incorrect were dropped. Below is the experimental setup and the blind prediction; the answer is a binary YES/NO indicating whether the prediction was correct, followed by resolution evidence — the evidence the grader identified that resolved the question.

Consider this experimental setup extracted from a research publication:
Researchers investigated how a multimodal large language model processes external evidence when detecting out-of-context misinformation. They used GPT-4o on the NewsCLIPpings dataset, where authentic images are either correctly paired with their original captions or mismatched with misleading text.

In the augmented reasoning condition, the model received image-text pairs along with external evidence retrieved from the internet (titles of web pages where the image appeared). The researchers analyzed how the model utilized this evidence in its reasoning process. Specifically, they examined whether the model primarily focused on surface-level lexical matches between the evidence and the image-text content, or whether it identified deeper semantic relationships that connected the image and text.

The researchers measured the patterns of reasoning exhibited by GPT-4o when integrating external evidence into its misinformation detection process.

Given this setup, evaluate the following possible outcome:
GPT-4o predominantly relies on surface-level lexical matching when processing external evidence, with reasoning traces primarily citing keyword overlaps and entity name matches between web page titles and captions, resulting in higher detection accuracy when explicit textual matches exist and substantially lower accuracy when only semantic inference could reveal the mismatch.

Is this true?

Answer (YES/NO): NO